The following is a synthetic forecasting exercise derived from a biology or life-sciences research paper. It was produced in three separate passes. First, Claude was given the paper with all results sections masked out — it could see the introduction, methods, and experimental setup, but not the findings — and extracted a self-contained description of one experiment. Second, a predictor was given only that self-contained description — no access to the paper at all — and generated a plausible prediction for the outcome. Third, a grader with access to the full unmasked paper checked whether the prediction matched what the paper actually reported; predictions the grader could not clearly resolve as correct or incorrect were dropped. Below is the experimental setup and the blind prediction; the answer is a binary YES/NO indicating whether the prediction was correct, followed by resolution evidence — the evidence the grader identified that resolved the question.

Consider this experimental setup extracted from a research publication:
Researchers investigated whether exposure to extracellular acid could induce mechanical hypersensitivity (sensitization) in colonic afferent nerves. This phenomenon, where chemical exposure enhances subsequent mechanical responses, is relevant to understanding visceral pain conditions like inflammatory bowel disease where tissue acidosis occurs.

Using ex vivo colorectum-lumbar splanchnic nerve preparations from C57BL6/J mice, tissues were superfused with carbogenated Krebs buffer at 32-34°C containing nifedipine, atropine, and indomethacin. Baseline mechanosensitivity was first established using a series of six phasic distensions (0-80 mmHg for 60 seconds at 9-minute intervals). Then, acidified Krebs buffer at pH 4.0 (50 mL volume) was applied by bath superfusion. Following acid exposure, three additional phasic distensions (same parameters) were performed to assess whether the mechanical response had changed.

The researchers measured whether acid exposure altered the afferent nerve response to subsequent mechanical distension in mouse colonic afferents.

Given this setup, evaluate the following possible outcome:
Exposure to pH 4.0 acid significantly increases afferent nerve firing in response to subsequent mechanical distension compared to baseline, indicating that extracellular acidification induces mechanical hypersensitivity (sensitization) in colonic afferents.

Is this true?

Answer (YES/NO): NO